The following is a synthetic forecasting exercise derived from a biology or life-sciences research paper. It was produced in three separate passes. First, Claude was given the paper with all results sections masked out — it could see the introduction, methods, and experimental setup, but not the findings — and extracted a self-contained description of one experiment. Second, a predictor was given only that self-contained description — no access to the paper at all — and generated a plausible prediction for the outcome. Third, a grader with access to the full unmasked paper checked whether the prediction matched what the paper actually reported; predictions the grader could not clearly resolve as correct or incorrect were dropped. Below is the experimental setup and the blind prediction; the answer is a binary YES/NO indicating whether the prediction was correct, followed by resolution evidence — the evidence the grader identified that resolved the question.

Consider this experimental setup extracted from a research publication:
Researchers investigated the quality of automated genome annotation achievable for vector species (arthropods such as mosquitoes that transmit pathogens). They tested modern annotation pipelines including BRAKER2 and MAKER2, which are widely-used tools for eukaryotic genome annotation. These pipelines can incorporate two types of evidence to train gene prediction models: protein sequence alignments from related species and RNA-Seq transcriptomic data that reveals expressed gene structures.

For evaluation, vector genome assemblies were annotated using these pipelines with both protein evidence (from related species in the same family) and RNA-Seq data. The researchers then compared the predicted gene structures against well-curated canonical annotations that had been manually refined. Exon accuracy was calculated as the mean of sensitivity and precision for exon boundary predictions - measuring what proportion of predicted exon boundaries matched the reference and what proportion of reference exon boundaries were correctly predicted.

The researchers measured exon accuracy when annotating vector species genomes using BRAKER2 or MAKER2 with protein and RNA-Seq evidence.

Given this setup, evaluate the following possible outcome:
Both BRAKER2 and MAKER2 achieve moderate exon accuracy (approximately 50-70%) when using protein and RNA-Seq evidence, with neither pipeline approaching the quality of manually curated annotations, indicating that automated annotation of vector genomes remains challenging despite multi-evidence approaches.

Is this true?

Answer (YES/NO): NO